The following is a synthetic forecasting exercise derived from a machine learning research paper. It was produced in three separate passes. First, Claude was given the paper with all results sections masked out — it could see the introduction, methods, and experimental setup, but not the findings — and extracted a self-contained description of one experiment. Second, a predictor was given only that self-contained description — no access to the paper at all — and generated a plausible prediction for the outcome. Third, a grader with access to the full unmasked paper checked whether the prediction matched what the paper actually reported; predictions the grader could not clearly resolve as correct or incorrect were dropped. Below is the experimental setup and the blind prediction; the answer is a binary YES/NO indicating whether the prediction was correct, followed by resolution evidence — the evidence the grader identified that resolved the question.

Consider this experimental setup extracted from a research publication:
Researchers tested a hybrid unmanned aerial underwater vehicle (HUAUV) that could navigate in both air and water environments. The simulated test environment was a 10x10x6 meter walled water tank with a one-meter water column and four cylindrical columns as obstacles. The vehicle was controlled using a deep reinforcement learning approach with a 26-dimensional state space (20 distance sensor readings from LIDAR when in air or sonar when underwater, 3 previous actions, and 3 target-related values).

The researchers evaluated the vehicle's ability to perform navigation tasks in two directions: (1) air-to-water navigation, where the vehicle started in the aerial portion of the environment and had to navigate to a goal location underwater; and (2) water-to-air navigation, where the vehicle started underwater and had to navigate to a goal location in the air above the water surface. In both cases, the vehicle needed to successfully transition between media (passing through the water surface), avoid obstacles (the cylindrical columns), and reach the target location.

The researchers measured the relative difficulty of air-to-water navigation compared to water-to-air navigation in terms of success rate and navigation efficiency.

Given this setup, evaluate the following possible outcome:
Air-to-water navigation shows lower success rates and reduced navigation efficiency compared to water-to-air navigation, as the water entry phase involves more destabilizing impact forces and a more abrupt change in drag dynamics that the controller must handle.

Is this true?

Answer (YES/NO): NO